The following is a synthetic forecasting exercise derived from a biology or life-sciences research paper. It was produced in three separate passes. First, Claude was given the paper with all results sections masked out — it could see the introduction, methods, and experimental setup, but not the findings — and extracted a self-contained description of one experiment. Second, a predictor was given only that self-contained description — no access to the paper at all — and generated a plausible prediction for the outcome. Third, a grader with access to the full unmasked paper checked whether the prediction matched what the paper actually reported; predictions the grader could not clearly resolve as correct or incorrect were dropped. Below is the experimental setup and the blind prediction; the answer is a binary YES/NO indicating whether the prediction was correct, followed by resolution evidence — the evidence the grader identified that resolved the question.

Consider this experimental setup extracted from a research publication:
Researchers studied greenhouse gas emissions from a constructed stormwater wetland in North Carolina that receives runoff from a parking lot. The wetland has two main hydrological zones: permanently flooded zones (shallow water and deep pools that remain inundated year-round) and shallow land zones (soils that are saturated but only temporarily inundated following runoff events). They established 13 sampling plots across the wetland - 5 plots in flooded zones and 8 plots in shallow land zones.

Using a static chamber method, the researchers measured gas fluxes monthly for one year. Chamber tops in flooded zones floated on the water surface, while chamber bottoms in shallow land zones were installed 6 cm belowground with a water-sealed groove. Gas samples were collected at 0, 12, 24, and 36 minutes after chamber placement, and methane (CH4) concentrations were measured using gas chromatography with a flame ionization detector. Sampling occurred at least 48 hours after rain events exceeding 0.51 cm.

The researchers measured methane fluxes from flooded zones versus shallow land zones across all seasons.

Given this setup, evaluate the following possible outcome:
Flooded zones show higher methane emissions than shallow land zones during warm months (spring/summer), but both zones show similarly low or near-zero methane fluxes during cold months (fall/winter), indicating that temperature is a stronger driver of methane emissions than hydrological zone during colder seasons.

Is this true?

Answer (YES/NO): NO